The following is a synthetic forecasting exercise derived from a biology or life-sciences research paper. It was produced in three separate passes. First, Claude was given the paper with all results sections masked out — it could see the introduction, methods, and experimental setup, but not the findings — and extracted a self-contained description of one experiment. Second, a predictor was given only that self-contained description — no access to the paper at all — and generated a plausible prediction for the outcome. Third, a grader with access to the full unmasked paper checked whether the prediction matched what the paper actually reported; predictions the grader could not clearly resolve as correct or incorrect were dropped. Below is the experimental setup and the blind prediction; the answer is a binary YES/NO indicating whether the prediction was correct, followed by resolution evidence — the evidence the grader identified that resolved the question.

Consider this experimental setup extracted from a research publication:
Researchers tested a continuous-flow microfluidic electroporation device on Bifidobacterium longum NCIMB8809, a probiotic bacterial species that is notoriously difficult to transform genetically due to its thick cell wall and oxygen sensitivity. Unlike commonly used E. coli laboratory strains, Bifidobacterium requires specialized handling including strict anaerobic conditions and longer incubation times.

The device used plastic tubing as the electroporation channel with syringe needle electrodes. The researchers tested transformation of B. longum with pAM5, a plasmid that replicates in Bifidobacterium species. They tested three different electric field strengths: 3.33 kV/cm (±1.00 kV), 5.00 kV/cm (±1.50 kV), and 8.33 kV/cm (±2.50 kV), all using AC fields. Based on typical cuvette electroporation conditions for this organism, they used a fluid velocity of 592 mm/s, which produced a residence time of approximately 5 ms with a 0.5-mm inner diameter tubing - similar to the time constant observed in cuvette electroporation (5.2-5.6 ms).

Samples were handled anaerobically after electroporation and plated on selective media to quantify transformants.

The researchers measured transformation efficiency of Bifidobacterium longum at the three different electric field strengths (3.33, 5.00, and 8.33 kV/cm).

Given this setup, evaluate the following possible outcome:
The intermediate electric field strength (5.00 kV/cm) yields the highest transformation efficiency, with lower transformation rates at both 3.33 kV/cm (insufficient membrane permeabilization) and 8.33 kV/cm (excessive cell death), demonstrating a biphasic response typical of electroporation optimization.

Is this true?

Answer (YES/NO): NO